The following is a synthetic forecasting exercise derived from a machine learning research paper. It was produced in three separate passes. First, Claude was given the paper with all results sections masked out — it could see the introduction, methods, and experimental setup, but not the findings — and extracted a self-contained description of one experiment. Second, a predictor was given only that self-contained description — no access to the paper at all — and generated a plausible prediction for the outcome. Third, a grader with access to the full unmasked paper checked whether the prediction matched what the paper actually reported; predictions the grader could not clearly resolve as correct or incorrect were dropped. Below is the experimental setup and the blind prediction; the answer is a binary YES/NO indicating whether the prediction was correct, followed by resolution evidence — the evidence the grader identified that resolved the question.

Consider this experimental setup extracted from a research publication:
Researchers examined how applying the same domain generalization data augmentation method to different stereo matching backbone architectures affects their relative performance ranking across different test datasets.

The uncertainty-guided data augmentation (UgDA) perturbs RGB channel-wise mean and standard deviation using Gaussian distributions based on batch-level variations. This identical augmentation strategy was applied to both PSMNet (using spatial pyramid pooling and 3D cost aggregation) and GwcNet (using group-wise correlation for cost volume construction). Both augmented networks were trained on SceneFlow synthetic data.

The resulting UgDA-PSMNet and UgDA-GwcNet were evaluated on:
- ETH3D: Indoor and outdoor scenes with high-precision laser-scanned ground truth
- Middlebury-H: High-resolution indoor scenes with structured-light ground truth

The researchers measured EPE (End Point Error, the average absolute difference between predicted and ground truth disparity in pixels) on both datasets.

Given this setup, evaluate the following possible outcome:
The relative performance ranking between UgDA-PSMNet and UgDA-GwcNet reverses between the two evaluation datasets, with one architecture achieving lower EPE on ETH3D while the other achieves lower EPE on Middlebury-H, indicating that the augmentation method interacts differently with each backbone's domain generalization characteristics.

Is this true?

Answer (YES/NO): NO